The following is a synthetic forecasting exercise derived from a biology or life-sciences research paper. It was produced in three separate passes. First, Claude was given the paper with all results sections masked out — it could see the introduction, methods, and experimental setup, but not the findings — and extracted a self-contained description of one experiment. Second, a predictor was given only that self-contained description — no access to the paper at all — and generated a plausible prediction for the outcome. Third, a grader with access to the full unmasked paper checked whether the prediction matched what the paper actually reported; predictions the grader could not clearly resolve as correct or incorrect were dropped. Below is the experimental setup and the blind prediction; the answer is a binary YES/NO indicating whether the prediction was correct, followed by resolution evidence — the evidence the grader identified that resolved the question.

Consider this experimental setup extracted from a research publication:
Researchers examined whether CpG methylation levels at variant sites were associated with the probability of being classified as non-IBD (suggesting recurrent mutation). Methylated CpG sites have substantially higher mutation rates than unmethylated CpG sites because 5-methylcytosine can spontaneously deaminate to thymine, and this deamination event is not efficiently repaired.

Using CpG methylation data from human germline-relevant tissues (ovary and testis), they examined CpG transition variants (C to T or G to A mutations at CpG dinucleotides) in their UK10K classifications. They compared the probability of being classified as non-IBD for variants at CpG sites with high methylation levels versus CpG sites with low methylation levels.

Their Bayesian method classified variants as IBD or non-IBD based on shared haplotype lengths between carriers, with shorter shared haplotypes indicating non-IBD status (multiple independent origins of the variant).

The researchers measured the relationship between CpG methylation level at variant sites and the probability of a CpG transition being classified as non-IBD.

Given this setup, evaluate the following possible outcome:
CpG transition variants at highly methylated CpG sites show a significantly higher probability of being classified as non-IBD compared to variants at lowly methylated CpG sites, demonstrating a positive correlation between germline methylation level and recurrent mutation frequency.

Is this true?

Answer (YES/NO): YES